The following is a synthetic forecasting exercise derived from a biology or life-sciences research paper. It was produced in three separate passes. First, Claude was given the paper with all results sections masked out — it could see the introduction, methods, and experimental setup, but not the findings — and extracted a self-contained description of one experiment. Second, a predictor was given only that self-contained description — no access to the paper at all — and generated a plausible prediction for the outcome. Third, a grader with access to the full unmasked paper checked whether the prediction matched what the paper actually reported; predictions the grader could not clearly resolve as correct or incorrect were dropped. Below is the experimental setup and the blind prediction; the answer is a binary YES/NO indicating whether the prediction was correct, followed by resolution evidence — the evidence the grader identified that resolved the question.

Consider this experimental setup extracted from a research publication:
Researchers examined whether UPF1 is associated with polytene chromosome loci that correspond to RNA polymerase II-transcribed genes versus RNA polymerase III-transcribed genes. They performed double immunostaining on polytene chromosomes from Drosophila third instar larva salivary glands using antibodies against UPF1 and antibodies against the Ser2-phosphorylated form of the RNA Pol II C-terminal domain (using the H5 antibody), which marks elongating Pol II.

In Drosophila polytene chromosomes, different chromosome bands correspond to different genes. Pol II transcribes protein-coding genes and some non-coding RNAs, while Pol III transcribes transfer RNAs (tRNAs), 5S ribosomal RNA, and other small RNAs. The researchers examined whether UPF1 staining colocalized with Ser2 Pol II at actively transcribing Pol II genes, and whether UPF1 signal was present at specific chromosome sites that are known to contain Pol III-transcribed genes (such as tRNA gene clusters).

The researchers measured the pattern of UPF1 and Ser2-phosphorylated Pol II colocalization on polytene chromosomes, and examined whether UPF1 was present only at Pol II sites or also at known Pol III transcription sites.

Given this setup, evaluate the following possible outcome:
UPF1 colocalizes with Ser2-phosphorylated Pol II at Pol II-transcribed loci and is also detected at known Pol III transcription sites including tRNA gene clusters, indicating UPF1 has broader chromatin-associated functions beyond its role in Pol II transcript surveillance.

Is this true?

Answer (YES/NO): NO